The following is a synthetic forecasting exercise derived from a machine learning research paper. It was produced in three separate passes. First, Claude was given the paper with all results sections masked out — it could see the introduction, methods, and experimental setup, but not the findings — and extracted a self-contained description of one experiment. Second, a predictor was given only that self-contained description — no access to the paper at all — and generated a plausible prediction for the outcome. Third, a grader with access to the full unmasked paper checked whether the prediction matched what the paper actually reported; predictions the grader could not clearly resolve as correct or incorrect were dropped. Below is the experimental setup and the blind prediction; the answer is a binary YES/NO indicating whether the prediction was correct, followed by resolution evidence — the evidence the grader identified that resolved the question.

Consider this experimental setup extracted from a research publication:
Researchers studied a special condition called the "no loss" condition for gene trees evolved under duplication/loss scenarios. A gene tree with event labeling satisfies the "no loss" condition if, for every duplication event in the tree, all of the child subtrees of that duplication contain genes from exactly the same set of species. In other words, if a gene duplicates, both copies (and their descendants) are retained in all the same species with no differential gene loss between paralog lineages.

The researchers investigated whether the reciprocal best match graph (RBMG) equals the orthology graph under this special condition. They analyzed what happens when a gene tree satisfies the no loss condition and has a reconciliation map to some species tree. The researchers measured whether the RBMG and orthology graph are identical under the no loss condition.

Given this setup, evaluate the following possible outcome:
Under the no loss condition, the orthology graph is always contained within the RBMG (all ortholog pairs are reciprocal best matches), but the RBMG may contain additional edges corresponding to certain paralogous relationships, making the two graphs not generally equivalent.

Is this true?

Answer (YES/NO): NO